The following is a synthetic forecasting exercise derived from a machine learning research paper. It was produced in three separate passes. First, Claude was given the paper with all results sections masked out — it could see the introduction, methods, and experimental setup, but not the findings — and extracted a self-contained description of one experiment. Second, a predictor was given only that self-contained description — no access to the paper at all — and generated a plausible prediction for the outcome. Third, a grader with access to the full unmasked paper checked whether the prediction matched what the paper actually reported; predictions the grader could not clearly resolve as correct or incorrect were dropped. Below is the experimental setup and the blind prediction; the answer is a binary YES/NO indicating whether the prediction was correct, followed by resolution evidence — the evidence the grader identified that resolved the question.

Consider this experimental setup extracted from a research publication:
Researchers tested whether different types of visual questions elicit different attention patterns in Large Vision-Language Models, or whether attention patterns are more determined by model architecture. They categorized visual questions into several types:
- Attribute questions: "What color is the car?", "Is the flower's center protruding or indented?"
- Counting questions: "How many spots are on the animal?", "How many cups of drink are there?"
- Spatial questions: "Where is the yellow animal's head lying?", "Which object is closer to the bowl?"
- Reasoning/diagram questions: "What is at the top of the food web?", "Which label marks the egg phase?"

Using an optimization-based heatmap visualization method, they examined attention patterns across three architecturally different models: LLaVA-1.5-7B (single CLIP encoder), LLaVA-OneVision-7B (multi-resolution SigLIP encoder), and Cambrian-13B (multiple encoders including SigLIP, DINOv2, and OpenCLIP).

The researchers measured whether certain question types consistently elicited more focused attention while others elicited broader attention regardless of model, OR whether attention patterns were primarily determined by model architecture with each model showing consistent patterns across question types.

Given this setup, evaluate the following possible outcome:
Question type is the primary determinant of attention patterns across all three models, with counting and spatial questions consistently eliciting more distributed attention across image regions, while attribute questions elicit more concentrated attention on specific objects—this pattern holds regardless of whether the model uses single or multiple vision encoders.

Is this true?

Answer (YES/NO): NO